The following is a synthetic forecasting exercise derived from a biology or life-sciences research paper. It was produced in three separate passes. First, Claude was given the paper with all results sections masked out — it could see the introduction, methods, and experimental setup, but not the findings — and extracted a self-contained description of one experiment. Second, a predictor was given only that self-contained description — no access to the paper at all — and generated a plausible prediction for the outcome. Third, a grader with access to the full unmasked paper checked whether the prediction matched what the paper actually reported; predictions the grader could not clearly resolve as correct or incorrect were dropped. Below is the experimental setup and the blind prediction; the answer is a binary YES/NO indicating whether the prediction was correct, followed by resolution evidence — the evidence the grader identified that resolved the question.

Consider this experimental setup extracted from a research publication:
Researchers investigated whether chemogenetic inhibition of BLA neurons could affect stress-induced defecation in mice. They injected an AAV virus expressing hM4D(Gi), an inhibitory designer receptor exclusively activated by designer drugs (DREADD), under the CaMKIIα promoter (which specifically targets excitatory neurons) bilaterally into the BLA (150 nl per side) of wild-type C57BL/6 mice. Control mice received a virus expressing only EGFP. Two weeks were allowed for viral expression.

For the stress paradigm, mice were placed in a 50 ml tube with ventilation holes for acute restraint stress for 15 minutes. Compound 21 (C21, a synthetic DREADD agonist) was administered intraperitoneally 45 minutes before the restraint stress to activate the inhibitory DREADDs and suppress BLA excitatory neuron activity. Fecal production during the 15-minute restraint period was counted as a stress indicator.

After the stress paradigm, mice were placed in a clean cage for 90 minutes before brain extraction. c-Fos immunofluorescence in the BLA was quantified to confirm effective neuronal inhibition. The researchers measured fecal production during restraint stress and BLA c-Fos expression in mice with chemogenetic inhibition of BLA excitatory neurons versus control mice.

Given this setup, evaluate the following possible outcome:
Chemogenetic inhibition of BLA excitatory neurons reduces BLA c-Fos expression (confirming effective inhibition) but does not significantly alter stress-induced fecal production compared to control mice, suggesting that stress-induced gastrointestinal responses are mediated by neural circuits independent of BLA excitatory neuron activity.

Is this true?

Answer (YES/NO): NO